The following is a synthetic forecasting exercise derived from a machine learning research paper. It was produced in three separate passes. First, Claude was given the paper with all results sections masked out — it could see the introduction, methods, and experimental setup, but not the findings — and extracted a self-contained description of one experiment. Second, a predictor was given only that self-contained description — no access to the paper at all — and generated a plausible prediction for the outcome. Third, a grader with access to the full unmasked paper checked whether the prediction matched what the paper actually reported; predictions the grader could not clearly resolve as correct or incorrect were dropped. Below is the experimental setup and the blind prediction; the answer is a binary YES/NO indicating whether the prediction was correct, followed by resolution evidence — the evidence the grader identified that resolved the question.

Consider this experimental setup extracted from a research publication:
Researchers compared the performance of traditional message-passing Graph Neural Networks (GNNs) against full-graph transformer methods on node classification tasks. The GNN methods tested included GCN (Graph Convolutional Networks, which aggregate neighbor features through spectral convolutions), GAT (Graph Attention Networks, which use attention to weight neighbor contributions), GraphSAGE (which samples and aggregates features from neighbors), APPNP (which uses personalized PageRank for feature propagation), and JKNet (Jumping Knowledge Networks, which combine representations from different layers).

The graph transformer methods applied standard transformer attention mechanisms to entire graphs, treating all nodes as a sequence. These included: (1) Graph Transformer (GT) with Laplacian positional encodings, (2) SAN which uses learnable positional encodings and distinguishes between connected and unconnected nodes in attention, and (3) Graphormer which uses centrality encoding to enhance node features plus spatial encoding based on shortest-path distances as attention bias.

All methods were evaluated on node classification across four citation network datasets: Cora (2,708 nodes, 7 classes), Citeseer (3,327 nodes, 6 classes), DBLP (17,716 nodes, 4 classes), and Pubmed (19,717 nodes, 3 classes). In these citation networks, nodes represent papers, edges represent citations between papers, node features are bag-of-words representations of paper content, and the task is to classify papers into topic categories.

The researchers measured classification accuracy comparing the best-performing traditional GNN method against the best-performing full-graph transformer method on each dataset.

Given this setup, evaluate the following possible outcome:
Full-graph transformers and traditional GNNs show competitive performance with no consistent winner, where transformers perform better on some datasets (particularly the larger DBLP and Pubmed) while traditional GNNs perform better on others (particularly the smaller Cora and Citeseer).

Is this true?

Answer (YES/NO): NO